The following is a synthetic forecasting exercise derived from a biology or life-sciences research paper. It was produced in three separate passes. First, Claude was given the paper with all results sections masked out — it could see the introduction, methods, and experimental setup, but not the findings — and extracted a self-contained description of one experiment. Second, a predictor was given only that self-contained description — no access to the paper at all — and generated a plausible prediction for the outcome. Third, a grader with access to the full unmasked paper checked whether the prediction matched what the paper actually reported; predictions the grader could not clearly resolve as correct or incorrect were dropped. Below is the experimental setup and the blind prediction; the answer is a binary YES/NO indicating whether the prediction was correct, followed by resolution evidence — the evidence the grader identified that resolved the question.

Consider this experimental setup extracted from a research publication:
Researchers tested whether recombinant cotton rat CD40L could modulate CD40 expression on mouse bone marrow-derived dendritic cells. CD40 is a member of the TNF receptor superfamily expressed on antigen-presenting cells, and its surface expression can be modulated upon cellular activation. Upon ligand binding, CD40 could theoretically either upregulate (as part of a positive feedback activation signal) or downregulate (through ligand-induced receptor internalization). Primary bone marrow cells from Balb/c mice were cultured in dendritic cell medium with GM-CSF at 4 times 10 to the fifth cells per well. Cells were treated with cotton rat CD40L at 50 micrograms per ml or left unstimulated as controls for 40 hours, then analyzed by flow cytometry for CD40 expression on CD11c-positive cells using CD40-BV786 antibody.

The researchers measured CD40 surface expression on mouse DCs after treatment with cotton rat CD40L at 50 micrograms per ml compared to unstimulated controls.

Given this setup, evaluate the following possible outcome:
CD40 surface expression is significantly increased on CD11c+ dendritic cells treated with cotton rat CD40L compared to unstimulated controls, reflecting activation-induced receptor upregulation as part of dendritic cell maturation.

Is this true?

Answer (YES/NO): YES